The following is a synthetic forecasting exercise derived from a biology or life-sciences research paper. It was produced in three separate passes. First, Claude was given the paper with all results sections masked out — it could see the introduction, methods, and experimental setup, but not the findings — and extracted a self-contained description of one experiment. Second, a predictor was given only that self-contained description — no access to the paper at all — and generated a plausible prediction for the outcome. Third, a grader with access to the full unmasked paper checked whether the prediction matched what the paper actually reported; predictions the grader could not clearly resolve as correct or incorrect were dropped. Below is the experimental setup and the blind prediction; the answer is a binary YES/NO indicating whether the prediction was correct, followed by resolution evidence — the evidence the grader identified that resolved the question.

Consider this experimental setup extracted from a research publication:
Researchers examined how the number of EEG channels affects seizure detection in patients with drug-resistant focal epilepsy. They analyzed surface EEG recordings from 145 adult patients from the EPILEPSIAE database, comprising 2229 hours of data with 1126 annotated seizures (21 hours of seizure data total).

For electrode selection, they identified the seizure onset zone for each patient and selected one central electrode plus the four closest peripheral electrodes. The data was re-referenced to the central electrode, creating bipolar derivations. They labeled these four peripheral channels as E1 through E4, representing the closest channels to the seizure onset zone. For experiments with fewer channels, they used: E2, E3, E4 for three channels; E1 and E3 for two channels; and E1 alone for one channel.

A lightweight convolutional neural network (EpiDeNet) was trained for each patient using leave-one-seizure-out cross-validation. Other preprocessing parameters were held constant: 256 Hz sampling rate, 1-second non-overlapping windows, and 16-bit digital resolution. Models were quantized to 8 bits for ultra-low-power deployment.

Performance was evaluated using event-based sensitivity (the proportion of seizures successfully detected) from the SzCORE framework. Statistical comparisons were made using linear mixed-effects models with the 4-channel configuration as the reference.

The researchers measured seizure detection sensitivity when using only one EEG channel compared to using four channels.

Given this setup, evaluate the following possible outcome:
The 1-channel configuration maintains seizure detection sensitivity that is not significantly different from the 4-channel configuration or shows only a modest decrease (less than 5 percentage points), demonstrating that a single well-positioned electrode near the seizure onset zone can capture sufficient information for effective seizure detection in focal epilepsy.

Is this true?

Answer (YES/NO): NO